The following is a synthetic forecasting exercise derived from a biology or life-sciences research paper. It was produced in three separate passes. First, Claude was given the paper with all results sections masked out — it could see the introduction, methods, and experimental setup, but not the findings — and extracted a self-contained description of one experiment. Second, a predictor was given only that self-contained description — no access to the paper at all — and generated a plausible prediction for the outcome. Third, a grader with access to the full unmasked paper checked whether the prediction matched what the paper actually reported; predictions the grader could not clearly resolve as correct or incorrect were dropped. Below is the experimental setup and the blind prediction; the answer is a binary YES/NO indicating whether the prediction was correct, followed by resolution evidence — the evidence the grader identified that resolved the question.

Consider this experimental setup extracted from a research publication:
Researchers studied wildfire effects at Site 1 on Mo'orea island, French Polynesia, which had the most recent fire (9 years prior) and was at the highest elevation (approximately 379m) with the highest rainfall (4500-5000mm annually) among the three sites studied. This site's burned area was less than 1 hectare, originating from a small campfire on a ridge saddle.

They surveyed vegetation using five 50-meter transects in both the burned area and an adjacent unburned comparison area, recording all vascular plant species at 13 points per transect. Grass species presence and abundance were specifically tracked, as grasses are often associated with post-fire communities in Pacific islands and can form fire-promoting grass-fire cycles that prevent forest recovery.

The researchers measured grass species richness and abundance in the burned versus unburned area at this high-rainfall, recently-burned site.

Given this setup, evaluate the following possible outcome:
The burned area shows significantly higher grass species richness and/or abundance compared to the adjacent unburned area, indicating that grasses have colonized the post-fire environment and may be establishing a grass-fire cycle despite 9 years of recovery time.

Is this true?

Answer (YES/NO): NO